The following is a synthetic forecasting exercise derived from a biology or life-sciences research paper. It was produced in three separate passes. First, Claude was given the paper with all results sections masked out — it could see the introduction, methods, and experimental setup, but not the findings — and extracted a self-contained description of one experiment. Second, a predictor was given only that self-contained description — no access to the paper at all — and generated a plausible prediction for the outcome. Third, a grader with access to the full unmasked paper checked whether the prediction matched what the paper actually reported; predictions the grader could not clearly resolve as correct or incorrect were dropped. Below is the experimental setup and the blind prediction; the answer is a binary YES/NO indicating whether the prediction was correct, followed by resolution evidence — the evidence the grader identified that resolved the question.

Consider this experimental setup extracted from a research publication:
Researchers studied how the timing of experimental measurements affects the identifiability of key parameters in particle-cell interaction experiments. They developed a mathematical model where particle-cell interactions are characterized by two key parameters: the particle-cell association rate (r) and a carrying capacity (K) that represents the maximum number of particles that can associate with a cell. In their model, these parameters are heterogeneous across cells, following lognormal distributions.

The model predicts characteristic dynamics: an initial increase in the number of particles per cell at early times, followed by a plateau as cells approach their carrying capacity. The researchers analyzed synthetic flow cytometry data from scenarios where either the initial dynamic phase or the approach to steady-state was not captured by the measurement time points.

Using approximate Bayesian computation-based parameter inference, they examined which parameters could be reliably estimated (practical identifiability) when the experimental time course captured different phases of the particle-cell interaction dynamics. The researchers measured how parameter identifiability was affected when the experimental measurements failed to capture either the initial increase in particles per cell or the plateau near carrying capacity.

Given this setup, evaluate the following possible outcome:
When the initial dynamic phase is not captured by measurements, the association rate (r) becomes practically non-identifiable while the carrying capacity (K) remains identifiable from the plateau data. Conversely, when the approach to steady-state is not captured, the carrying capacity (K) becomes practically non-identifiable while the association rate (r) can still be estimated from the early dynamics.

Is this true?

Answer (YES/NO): YES